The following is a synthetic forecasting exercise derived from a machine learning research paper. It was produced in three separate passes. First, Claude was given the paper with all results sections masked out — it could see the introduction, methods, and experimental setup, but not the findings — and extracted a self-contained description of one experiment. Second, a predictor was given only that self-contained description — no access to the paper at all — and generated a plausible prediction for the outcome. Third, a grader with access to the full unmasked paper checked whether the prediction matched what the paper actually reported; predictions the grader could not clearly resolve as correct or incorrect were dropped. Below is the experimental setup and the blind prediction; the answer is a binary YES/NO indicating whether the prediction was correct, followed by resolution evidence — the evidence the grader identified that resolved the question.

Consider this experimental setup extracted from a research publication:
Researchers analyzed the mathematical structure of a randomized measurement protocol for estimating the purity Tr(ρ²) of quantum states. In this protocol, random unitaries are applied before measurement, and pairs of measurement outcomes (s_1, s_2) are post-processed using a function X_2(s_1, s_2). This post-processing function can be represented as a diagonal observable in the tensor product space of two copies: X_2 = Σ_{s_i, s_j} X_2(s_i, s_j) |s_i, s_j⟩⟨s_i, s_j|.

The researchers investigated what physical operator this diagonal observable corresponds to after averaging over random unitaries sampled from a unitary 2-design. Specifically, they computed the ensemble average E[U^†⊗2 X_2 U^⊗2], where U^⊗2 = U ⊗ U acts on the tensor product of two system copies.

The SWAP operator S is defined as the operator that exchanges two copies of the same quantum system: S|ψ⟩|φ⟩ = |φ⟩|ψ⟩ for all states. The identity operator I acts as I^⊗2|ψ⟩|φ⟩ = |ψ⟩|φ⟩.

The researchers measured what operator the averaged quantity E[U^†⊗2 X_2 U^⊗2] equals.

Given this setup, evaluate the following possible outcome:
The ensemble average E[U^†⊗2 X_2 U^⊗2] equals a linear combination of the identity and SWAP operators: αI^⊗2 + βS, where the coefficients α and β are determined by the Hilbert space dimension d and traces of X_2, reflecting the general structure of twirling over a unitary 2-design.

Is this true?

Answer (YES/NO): NO